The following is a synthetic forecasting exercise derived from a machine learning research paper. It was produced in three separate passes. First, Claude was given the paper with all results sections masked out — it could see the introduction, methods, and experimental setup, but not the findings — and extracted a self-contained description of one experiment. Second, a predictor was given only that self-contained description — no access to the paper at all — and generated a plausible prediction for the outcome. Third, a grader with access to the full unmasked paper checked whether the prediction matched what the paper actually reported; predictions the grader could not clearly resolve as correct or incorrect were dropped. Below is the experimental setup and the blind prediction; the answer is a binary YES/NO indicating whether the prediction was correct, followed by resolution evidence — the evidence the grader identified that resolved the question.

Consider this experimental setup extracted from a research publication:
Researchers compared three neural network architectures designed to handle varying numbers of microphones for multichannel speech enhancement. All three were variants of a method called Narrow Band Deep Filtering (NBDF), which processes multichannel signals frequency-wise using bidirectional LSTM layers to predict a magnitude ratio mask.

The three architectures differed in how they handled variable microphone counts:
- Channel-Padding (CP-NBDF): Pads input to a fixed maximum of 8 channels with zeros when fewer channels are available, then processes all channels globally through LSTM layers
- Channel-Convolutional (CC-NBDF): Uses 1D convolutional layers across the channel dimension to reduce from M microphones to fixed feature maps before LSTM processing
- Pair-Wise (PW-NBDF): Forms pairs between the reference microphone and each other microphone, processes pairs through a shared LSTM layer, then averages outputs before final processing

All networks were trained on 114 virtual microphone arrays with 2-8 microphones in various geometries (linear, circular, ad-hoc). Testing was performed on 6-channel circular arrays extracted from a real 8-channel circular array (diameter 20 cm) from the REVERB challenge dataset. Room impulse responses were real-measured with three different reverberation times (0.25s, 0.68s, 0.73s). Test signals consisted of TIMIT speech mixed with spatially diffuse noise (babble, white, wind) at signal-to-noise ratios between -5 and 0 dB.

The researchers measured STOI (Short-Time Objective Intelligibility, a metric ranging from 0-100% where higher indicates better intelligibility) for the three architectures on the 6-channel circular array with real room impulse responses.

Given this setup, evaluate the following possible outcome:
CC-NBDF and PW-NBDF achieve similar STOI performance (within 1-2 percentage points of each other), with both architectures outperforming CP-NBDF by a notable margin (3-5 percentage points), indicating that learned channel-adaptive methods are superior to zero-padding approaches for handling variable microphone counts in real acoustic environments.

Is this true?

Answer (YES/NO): NO